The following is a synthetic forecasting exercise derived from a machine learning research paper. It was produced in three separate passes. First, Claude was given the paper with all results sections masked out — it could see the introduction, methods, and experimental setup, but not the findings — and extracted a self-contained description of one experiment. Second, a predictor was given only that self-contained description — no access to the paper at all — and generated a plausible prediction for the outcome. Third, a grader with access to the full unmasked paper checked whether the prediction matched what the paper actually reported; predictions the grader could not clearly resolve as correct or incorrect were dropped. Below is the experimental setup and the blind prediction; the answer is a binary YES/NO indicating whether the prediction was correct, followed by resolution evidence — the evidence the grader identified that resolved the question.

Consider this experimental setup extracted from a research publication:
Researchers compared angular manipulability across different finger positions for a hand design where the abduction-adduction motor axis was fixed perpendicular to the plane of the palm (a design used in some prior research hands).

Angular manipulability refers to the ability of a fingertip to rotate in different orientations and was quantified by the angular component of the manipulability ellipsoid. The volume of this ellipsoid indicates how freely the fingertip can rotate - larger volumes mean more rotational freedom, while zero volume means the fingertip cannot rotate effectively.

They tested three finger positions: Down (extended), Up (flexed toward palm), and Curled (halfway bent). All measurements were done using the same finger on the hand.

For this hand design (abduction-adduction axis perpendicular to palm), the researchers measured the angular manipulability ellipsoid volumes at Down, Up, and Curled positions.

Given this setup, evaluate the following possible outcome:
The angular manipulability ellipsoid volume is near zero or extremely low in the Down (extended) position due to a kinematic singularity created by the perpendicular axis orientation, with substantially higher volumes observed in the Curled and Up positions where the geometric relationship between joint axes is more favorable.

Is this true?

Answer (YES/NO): NO